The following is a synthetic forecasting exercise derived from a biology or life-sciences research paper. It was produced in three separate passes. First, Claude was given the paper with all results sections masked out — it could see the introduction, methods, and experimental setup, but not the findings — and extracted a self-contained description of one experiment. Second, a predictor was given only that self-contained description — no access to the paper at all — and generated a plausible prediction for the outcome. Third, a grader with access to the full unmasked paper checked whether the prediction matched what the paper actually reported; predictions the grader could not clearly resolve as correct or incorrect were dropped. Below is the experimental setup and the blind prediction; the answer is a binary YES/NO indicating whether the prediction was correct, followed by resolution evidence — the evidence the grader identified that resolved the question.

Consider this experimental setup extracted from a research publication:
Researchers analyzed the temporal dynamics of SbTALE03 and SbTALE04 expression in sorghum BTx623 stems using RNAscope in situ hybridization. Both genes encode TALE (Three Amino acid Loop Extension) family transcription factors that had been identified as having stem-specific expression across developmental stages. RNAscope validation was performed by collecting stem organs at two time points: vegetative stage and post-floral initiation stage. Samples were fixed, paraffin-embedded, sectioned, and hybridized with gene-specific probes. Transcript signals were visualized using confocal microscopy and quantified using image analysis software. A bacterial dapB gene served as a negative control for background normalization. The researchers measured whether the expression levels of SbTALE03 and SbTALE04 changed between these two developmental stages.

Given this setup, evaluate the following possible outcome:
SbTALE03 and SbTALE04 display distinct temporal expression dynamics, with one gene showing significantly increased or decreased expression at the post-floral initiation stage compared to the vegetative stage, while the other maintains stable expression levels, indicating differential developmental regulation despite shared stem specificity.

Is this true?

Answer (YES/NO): YES